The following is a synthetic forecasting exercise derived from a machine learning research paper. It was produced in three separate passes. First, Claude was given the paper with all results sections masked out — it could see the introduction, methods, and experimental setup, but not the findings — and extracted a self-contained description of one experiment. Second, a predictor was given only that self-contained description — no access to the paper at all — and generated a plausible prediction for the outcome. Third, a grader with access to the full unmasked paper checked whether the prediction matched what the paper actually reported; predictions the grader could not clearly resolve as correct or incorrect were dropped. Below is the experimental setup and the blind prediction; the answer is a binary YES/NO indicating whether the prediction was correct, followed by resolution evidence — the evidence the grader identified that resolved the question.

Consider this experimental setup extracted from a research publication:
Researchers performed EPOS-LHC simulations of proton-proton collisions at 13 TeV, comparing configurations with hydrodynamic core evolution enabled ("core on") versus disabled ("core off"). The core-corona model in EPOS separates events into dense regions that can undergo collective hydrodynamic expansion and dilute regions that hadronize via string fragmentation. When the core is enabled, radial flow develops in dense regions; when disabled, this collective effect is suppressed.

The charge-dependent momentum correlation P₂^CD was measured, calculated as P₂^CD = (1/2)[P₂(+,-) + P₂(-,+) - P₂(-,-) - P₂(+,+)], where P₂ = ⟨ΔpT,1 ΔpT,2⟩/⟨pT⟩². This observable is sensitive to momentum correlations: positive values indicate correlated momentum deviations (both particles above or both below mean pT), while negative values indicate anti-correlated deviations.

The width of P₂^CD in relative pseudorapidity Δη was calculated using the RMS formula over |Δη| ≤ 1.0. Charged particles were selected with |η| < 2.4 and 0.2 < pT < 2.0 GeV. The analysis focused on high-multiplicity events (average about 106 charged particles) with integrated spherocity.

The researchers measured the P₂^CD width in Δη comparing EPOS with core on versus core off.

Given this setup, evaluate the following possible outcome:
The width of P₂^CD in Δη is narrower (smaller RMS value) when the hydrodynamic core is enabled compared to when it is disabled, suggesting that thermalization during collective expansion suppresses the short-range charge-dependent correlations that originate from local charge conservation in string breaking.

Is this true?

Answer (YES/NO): YES